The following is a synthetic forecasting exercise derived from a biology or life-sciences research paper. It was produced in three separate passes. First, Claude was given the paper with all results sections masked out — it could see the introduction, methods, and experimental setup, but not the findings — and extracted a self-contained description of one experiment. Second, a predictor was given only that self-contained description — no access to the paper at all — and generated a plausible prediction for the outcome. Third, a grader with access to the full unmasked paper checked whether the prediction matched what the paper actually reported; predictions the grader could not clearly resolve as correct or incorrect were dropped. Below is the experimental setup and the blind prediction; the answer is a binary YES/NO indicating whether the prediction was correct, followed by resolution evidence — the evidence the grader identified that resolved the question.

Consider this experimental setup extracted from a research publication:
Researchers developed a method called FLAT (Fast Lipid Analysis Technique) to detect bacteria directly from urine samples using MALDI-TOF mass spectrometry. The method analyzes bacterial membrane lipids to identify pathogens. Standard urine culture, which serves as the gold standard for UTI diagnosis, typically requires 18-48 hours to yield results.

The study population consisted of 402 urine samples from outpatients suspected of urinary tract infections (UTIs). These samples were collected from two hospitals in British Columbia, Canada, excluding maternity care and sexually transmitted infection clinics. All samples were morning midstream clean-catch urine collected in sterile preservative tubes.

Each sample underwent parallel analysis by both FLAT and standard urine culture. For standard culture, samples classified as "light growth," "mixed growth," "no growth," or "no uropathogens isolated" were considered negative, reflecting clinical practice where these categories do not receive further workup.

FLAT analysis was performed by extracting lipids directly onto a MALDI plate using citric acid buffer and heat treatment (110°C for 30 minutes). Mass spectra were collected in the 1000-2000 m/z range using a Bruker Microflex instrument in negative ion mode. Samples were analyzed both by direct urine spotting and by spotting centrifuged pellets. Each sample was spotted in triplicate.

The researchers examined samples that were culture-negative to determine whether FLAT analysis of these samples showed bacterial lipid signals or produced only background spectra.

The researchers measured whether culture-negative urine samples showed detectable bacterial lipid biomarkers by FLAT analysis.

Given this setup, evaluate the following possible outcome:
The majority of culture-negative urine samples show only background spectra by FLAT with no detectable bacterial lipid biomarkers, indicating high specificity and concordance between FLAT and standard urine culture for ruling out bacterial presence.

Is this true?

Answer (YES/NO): YES